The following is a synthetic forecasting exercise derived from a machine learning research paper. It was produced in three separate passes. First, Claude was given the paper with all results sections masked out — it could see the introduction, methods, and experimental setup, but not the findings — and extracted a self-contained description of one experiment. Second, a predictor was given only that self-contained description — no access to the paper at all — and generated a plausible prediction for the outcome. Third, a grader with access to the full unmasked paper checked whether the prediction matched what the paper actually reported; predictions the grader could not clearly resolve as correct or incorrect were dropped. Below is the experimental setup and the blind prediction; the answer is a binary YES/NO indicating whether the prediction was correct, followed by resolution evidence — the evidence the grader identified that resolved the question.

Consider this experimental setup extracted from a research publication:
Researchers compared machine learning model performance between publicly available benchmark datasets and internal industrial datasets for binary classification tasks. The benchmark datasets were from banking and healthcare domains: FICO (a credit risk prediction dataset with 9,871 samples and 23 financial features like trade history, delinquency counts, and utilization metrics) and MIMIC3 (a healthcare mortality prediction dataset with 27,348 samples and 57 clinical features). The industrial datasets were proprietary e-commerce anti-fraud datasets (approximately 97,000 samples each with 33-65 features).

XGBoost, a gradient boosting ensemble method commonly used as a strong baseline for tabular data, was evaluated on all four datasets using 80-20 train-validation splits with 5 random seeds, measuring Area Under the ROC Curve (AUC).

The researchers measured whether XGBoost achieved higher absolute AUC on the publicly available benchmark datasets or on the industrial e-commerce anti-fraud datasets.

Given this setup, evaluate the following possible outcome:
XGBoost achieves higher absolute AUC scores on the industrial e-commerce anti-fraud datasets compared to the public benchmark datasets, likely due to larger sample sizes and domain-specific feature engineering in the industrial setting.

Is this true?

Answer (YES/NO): YES